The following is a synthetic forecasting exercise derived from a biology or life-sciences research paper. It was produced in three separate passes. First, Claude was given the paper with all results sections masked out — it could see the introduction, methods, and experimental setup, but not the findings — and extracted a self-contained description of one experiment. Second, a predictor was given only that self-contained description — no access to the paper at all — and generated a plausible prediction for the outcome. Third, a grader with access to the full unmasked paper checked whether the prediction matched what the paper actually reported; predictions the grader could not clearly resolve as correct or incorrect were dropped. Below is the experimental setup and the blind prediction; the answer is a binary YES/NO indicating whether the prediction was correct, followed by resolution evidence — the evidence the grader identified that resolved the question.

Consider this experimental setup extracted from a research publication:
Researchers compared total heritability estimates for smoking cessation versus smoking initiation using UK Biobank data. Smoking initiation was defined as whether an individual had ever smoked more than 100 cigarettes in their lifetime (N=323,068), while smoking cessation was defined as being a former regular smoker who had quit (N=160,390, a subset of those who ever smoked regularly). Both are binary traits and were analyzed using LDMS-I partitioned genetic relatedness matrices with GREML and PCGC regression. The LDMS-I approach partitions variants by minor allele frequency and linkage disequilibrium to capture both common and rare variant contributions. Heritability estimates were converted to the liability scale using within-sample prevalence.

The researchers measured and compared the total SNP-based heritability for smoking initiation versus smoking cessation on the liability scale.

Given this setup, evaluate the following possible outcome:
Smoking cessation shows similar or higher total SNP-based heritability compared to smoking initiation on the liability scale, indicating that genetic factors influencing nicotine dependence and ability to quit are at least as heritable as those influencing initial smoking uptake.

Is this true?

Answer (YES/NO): NO